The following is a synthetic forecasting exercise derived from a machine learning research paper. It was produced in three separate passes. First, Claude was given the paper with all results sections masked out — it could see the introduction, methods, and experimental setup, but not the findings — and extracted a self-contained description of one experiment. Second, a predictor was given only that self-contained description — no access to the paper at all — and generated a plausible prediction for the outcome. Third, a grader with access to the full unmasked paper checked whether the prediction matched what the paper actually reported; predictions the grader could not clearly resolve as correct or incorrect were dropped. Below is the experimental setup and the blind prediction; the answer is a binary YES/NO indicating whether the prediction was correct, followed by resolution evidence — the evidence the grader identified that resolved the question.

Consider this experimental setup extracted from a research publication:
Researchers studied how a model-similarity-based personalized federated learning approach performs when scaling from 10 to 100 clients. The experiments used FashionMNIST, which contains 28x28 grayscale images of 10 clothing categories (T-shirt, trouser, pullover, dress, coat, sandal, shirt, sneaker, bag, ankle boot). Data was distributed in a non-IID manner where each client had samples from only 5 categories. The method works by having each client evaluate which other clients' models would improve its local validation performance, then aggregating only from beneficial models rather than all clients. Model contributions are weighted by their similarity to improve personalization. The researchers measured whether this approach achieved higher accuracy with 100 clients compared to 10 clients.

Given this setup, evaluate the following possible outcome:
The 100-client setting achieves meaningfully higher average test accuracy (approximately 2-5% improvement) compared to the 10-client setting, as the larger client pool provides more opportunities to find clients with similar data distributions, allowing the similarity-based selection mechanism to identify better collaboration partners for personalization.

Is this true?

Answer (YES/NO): NO